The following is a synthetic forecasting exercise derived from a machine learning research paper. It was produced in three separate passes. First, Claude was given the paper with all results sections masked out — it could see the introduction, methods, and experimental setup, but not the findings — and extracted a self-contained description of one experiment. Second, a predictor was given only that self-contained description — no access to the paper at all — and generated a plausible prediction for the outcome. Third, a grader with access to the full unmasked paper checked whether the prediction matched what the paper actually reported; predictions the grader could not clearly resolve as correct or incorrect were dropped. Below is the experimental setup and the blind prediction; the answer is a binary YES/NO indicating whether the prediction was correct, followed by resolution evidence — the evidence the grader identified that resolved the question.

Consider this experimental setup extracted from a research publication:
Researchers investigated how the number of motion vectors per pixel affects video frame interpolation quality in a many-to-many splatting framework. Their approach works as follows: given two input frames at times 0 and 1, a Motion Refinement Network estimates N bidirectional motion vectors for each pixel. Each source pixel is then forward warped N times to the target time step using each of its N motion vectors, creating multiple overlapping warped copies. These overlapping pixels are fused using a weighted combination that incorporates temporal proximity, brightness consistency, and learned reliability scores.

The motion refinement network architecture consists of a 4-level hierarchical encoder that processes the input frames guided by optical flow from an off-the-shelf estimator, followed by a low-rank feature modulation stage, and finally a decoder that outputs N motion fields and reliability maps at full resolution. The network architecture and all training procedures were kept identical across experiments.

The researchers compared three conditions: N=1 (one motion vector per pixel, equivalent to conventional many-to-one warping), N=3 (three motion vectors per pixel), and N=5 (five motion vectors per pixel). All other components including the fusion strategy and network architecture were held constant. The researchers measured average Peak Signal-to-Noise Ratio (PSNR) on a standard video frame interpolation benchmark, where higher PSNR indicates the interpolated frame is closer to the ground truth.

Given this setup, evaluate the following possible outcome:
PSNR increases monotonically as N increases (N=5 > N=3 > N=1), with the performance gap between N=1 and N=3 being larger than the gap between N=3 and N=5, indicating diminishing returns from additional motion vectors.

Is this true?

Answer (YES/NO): YES